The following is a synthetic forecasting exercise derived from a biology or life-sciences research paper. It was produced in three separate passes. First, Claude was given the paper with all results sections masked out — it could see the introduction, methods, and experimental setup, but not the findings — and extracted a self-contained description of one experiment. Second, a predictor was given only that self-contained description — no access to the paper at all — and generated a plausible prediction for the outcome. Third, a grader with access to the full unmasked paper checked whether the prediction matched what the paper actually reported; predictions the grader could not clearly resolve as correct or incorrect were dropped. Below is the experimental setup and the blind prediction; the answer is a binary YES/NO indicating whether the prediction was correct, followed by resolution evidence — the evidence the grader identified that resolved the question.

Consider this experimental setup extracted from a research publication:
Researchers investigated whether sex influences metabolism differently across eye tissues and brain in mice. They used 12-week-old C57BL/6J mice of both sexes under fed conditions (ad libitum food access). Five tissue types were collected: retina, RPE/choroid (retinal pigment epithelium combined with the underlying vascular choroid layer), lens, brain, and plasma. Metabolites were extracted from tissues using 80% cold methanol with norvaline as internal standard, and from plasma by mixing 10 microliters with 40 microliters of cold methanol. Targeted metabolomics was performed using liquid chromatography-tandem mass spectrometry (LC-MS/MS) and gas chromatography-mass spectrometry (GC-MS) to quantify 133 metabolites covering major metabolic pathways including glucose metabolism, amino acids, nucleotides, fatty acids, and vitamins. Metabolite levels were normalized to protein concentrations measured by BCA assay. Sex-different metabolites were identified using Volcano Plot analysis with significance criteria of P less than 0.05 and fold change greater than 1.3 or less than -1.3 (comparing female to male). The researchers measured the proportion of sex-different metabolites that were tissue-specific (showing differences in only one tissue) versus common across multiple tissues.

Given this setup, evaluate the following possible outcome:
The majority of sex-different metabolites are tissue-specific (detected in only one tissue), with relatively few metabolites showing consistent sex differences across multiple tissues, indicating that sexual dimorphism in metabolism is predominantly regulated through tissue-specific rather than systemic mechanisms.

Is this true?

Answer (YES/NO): YES